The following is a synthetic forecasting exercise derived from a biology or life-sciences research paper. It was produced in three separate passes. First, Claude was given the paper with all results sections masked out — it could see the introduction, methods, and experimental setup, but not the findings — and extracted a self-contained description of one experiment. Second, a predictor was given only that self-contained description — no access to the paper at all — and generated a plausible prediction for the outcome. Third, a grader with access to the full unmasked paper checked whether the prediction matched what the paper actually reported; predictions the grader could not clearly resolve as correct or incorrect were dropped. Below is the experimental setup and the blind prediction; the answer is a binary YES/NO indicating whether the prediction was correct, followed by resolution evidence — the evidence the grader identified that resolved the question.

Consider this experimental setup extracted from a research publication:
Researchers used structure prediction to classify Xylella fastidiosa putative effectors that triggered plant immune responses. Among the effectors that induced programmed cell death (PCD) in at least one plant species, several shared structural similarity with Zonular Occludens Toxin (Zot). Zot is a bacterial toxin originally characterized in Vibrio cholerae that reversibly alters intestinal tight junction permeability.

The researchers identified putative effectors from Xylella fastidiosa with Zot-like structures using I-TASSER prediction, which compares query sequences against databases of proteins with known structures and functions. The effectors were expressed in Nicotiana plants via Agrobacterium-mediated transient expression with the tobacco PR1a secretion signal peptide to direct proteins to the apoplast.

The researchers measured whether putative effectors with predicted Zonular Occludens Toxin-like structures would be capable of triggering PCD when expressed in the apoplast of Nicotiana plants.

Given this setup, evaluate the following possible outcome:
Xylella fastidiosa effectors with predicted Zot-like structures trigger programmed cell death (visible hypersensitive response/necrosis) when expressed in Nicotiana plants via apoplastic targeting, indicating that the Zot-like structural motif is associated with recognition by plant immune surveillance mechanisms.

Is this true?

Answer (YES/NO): YES